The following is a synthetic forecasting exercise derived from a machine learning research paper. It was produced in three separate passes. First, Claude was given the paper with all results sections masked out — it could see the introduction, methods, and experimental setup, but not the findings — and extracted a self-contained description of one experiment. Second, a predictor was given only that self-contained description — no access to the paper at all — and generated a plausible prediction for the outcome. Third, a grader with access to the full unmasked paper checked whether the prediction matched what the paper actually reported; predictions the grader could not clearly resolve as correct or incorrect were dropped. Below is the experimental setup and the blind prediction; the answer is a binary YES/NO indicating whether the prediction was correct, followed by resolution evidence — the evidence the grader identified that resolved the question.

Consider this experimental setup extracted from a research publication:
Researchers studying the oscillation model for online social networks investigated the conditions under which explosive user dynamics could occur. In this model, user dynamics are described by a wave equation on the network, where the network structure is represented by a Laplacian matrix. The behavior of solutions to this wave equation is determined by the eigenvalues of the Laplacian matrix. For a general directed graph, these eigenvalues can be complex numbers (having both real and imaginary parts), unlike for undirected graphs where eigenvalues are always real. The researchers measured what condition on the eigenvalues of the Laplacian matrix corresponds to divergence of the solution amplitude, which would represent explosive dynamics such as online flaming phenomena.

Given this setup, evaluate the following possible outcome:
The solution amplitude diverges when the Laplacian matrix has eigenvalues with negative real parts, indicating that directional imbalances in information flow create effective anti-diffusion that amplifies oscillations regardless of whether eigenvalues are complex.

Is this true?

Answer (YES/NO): NO